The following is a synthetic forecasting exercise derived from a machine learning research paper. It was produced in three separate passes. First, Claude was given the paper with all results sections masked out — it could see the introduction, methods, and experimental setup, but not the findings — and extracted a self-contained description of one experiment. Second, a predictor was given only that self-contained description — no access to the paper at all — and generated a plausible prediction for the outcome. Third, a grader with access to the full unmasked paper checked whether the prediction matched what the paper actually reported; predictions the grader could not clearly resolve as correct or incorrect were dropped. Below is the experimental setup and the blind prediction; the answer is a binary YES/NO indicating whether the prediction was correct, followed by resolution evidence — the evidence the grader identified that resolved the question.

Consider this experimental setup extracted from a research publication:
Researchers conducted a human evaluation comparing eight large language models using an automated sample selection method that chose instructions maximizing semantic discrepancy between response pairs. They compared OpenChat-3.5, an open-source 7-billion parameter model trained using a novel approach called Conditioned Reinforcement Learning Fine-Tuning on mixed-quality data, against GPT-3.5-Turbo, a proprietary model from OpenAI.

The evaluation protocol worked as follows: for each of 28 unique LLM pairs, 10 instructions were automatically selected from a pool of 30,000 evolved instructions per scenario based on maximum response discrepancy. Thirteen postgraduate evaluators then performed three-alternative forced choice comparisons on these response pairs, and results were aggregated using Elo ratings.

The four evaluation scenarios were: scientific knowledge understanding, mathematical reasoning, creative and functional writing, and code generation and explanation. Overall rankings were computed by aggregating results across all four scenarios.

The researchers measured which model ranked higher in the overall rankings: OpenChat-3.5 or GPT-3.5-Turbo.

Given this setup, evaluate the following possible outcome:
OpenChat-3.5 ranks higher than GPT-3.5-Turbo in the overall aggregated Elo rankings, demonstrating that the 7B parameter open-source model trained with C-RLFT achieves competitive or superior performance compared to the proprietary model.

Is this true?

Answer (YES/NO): YES